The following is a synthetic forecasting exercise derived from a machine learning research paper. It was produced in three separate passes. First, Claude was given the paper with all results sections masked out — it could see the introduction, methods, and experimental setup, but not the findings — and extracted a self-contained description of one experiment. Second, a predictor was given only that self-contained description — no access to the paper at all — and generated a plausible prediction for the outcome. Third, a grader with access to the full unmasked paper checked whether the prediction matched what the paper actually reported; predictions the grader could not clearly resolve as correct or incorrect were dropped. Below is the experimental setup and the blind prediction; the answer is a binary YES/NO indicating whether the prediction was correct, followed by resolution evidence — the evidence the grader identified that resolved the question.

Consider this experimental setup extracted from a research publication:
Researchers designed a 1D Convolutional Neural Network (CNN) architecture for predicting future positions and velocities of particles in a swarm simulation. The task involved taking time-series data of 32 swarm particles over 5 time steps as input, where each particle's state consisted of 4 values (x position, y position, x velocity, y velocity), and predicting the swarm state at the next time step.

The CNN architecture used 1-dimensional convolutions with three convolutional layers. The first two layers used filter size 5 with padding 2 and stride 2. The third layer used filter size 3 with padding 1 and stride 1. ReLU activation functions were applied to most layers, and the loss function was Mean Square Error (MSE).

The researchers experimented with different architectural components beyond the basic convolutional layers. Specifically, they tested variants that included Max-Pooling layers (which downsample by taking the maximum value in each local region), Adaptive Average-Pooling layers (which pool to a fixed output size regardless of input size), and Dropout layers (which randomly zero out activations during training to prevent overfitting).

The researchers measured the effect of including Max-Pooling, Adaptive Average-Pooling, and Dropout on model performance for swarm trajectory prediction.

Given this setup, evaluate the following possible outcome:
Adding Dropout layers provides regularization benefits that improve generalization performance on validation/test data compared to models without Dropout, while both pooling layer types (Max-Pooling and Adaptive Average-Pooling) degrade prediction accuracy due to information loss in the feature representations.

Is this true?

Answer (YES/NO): NO